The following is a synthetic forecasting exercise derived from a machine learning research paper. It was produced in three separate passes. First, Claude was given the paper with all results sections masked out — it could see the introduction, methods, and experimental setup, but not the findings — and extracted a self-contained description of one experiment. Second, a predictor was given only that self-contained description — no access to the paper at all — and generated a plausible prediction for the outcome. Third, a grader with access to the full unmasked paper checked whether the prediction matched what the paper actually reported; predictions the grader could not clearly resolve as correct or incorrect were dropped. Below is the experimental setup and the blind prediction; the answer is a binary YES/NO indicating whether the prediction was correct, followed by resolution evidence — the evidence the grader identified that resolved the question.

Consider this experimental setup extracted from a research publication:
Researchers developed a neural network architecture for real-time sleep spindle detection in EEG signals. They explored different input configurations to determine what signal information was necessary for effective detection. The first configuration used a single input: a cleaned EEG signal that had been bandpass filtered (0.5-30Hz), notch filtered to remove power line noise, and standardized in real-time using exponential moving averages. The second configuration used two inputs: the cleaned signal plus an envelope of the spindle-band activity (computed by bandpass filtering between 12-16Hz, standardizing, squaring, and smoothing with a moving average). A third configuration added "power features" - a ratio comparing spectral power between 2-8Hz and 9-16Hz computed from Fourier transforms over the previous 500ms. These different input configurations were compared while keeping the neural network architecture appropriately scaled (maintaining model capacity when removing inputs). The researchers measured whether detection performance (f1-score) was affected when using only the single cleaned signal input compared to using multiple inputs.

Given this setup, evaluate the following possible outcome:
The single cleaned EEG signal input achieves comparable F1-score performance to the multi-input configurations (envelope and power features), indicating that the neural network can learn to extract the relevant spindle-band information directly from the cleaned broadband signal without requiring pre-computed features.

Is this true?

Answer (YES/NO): YES